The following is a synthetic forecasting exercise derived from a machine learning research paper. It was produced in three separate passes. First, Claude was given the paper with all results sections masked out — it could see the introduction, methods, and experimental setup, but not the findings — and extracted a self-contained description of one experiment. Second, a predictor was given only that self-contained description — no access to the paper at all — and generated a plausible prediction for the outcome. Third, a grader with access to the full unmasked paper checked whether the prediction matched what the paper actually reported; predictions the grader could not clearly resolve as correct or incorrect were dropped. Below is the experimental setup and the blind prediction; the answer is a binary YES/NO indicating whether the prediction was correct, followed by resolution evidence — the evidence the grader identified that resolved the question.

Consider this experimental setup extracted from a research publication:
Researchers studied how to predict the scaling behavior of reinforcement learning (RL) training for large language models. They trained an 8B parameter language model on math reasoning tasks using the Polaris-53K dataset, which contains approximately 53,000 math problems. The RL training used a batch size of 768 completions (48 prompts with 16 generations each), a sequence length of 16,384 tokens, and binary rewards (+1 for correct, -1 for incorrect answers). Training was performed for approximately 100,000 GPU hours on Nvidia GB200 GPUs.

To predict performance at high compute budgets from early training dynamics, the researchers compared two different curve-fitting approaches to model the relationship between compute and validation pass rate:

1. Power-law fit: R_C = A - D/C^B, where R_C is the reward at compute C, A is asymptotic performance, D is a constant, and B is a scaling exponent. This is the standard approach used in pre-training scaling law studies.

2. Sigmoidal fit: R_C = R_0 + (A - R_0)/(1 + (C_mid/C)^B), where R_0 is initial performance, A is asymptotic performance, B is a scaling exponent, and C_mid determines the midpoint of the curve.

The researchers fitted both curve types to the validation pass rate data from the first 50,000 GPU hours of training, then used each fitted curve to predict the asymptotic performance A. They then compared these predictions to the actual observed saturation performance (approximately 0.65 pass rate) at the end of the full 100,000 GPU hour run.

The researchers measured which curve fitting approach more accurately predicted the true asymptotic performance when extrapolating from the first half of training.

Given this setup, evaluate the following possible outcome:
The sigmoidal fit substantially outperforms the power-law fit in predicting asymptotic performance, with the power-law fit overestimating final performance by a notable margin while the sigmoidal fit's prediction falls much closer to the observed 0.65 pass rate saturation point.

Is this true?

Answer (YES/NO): YES